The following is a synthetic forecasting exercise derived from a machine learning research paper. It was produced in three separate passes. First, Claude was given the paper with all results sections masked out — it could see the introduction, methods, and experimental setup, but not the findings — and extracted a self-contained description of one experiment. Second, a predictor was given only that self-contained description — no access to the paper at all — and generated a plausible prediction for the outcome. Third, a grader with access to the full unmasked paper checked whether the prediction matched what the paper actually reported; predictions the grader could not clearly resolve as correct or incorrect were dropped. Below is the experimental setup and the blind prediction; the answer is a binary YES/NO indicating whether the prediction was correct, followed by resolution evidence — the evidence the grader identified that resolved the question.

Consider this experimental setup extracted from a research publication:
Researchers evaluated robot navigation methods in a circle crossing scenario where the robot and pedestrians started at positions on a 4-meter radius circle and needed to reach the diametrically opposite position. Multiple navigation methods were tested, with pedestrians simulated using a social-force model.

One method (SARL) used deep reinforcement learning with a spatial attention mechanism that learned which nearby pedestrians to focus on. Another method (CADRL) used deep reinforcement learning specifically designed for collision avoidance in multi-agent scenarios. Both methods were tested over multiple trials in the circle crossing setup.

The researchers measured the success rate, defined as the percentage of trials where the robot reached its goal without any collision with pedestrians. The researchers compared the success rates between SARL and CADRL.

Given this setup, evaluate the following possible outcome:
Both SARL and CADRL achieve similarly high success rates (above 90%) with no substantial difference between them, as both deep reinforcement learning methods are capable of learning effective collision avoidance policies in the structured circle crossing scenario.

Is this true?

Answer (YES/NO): NO